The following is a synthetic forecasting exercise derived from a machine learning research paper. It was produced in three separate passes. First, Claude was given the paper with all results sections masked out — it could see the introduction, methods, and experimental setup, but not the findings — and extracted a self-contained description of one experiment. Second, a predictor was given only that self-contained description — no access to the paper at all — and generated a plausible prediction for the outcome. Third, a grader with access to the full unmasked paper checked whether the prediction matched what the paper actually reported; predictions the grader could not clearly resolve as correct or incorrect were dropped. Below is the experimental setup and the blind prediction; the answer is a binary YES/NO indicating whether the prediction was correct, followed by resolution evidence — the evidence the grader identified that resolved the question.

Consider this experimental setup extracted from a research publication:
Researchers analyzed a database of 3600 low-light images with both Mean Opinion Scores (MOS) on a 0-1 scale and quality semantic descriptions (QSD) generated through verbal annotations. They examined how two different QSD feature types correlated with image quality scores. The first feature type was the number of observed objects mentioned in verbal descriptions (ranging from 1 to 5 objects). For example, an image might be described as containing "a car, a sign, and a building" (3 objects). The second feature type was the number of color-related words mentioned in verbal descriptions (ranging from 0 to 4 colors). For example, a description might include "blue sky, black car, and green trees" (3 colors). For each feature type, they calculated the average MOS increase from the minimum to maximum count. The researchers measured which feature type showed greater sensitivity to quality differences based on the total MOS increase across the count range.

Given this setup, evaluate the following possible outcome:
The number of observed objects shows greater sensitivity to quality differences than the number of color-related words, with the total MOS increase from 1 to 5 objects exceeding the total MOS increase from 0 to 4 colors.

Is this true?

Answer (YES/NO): NO